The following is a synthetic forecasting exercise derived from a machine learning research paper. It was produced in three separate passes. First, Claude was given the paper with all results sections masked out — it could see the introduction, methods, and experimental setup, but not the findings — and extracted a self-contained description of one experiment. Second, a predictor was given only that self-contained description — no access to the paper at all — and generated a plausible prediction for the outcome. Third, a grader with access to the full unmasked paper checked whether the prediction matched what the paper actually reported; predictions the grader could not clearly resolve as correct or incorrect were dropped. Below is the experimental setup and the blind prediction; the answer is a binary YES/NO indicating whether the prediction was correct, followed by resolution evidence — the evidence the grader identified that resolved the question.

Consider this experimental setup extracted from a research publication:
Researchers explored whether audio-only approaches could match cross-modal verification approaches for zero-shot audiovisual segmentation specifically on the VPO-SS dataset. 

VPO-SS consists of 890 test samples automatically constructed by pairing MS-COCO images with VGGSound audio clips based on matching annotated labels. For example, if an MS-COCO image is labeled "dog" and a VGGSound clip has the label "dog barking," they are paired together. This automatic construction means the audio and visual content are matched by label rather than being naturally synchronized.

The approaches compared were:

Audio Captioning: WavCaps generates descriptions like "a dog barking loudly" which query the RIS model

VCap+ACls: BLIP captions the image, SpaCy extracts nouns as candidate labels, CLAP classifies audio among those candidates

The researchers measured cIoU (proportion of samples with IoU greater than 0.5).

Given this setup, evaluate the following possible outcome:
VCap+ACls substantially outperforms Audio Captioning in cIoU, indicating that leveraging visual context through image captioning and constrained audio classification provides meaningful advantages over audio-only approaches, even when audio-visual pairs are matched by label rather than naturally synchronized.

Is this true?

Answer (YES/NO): YES